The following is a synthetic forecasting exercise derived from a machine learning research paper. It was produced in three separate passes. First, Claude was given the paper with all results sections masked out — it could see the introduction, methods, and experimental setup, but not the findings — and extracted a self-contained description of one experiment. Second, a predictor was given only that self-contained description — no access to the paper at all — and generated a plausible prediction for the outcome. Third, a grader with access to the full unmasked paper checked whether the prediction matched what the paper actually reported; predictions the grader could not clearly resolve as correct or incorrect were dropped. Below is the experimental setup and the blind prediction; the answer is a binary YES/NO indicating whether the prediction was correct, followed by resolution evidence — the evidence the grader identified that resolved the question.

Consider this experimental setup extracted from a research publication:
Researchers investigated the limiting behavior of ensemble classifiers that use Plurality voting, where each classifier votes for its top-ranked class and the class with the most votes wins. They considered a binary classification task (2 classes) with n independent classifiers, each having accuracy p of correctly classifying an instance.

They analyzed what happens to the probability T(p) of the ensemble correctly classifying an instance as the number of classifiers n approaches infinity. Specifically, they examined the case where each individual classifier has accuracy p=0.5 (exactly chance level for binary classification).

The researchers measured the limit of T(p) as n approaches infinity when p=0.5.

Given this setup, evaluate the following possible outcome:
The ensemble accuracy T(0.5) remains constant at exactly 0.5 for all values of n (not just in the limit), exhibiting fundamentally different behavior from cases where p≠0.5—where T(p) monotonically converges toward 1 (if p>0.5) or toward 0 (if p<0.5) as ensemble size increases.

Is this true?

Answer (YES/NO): NO